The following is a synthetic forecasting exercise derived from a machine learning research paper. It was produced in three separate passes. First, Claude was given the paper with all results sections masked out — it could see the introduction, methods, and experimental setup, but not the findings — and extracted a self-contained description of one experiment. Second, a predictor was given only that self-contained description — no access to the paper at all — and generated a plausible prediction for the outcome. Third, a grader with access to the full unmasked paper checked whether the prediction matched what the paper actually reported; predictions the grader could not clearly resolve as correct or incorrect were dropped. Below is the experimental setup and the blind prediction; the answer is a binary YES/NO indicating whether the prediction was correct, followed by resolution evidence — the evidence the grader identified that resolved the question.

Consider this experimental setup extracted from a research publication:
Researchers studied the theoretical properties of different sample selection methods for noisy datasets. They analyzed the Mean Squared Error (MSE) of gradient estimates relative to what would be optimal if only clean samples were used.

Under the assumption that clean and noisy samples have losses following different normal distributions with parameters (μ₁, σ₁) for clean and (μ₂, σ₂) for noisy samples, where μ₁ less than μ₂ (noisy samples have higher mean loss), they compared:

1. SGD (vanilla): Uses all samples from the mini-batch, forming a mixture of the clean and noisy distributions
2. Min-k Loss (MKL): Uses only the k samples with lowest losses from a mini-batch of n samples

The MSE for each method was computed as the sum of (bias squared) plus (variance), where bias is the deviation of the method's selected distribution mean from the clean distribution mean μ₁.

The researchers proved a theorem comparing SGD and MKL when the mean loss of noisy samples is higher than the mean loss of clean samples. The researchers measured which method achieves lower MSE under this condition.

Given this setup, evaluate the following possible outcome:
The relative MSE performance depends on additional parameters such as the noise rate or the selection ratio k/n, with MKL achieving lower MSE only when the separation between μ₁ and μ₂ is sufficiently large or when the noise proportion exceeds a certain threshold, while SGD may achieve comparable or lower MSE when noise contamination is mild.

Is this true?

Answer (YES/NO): NO